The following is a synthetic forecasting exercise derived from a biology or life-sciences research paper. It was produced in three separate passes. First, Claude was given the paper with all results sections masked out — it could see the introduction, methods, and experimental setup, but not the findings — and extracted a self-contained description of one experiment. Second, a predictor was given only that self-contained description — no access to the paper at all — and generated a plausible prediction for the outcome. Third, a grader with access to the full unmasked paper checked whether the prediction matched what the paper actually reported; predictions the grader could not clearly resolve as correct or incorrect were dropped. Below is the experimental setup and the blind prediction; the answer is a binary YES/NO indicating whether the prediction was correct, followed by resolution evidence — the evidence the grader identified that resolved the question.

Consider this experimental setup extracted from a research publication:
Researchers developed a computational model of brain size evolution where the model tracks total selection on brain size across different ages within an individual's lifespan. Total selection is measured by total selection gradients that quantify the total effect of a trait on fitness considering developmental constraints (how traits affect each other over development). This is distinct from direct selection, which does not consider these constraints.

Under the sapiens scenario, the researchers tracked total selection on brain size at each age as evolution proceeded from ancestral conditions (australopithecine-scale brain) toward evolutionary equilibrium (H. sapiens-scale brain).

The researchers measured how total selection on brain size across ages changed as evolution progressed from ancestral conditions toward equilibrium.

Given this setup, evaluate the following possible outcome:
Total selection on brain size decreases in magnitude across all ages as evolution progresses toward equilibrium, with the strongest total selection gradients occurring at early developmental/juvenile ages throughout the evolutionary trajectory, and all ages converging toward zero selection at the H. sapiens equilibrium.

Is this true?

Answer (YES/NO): NO